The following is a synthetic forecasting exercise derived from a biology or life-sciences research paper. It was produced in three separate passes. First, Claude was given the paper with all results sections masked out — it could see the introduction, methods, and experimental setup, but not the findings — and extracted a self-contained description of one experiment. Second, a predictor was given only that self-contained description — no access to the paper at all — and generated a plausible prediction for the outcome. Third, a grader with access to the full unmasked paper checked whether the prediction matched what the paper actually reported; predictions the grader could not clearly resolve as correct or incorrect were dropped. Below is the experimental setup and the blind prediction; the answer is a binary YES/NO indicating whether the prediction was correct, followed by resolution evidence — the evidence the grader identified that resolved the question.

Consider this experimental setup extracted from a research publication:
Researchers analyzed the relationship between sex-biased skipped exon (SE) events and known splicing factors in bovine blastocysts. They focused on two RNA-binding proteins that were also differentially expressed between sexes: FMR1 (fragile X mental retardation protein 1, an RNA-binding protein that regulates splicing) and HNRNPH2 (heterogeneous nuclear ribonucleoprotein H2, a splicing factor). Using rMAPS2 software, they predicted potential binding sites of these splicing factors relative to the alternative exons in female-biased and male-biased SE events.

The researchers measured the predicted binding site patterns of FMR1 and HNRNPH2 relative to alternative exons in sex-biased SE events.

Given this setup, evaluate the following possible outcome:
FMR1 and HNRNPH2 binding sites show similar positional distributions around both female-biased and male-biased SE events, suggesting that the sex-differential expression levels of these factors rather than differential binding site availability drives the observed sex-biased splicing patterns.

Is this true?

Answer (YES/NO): NO